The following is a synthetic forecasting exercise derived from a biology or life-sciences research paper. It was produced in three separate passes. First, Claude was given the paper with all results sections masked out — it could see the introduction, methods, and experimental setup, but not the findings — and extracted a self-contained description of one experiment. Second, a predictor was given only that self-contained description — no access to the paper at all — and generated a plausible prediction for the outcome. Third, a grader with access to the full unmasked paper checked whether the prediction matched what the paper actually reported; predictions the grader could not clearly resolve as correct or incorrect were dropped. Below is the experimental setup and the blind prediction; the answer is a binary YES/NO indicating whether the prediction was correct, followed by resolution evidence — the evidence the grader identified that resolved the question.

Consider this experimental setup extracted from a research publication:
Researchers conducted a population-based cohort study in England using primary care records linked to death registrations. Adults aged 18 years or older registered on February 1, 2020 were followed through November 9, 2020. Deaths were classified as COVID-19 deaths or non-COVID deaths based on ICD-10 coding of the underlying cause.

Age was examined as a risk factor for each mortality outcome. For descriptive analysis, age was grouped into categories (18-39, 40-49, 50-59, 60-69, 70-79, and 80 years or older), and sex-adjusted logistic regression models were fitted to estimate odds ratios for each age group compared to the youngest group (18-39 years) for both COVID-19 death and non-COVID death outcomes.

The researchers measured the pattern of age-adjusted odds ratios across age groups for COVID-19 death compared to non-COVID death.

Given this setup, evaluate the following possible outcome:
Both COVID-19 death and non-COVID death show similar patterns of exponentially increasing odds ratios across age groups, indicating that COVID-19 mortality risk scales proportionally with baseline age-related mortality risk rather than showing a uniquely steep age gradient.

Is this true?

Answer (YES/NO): NO